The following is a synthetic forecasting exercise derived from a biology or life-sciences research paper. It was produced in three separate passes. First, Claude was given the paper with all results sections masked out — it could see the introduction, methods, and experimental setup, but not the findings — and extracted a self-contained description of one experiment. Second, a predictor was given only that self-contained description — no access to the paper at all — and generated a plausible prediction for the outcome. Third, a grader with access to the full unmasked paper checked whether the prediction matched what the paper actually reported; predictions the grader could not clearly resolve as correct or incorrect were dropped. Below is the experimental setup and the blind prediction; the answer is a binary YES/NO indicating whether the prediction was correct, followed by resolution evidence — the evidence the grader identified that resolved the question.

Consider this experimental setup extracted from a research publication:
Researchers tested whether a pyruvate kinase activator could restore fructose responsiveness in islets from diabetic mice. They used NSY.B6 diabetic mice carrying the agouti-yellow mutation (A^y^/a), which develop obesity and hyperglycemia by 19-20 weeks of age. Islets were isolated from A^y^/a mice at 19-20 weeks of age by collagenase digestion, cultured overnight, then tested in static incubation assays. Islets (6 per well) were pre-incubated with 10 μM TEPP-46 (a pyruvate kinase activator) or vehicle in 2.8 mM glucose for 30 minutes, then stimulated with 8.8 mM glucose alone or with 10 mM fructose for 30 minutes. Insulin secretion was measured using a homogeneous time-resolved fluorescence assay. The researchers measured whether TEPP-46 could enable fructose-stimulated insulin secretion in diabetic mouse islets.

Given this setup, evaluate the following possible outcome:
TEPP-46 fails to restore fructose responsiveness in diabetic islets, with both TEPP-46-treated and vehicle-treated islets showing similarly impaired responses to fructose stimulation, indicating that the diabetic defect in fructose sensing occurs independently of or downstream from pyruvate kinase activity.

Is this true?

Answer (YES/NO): NO